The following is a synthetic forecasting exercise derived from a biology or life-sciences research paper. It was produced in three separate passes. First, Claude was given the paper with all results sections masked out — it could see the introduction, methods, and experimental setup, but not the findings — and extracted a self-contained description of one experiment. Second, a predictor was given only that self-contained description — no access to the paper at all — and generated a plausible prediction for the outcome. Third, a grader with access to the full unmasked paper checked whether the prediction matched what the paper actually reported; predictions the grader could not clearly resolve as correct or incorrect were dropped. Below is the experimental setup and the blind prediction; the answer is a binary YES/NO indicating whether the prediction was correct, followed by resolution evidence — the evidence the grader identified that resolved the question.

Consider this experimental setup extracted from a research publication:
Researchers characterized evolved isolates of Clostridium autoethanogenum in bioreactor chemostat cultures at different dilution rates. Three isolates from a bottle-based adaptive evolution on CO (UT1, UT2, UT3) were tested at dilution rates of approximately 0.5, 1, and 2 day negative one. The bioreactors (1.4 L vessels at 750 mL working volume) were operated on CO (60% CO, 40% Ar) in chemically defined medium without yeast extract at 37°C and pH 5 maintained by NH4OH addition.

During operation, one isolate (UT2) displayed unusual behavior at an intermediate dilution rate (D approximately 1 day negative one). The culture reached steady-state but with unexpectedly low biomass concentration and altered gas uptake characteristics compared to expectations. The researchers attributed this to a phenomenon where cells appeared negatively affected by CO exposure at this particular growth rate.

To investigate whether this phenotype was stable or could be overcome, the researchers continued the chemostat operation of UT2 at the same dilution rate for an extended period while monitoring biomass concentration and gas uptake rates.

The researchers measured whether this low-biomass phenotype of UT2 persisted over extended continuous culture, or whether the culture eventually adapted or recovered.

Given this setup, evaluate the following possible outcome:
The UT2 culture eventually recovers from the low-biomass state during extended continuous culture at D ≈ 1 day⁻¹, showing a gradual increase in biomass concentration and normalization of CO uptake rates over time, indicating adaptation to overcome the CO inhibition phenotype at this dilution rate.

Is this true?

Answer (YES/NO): NO